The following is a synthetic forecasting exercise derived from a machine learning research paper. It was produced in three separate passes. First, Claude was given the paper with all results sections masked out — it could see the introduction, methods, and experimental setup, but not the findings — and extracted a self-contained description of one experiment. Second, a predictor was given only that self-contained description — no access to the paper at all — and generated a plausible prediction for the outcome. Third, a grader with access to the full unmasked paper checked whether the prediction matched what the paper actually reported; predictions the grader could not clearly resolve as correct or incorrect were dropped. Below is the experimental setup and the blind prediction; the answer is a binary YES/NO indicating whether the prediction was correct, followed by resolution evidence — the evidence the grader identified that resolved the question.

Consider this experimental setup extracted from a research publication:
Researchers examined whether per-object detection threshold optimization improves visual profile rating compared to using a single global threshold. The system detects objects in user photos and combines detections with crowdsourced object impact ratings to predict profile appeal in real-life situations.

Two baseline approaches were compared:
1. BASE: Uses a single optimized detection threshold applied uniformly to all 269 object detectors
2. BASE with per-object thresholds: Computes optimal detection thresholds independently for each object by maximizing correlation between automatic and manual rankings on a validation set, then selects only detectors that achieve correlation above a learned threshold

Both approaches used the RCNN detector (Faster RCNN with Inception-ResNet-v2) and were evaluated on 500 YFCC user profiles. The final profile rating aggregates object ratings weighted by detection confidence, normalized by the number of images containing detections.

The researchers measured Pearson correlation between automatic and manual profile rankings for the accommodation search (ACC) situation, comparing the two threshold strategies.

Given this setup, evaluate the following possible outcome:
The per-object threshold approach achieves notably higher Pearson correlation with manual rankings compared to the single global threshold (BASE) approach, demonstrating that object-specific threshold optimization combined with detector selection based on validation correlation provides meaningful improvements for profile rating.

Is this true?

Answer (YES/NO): YES